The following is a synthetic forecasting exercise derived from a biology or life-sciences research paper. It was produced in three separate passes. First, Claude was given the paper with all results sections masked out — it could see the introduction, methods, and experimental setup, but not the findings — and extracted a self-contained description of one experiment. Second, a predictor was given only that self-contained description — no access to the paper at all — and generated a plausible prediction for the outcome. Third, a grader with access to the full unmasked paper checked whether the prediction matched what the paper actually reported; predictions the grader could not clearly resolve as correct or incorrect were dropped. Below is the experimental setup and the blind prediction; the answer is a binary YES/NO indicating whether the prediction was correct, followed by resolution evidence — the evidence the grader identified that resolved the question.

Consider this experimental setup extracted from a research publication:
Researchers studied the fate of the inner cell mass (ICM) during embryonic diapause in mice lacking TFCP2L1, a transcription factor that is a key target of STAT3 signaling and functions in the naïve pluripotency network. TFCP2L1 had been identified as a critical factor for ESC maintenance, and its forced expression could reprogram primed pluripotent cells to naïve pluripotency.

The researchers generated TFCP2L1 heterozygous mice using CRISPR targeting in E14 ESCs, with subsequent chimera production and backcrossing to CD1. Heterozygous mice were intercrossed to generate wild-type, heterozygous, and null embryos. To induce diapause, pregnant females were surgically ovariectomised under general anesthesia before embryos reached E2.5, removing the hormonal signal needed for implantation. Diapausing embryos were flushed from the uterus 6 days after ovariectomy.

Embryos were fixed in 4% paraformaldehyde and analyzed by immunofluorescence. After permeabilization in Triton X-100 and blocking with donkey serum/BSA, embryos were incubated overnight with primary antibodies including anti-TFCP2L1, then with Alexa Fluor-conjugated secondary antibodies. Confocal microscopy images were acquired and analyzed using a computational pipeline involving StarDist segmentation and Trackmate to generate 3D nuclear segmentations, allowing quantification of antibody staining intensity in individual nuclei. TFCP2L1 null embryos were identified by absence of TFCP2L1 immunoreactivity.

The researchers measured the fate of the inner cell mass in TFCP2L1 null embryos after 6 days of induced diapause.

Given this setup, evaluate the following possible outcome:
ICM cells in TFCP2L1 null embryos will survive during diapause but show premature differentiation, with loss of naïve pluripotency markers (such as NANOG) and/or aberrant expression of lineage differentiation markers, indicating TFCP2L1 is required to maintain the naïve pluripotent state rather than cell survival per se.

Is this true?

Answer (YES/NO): NO